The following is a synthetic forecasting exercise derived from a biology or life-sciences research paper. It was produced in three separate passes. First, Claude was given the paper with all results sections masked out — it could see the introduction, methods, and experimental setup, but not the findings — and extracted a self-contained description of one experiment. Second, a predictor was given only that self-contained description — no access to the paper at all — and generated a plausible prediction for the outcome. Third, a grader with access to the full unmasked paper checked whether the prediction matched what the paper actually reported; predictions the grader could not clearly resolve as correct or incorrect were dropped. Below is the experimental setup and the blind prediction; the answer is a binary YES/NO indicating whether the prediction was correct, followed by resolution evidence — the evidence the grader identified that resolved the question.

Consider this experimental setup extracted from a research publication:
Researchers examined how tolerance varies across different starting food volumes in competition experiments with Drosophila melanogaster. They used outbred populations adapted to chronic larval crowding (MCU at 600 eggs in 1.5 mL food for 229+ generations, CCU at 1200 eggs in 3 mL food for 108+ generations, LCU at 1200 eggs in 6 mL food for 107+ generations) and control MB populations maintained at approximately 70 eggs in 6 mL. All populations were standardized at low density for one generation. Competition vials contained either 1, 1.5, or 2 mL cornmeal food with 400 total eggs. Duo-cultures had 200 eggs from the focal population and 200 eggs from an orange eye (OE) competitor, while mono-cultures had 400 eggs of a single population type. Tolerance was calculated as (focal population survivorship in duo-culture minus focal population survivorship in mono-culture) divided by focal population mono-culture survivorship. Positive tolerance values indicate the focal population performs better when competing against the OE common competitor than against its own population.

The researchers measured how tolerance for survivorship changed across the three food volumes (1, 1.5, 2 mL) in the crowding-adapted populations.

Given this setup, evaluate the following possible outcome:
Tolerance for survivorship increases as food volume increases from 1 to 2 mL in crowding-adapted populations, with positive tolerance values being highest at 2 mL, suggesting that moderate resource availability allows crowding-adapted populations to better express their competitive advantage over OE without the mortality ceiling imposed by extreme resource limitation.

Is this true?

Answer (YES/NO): NO